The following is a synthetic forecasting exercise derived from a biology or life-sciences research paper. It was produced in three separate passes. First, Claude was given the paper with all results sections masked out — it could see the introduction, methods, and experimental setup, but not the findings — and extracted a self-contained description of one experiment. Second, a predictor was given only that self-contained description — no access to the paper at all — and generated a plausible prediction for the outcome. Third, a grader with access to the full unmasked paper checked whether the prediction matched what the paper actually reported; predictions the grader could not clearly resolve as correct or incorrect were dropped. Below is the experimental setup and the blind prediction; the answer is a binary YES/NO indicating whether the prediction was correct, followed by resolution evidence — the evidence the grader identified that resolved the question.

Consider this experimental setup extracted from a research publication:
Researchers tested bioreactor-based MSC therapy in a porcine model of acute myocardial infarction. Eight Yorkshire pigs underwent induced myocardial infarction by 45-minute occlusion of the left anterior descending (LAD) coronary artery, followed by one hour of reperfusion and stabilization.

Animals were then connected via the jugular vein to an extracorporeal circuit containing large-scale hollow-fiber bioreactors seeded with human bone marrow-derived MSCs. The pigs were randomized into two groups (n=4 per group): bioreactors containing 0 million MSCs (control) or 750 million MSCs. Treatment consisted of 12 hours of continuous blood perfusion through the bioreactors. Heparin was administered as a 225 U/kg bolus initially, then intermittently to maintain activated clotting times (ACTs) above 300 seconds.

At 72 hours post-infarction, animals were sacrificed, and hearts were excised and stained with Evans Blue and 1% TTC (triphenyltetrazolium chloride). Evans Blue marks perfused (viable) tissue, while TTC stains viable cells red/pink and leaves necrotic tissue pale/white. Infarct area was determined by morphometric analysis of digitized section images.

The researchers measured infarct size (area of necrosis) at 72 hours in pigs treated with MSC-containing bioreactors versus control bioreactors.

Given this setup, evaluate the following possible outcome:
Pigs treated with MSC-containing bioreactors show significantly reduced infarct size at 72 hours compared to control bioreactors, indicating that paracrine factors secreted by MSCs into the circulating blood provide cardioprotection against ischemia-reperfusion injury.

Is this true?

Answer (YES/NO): NO